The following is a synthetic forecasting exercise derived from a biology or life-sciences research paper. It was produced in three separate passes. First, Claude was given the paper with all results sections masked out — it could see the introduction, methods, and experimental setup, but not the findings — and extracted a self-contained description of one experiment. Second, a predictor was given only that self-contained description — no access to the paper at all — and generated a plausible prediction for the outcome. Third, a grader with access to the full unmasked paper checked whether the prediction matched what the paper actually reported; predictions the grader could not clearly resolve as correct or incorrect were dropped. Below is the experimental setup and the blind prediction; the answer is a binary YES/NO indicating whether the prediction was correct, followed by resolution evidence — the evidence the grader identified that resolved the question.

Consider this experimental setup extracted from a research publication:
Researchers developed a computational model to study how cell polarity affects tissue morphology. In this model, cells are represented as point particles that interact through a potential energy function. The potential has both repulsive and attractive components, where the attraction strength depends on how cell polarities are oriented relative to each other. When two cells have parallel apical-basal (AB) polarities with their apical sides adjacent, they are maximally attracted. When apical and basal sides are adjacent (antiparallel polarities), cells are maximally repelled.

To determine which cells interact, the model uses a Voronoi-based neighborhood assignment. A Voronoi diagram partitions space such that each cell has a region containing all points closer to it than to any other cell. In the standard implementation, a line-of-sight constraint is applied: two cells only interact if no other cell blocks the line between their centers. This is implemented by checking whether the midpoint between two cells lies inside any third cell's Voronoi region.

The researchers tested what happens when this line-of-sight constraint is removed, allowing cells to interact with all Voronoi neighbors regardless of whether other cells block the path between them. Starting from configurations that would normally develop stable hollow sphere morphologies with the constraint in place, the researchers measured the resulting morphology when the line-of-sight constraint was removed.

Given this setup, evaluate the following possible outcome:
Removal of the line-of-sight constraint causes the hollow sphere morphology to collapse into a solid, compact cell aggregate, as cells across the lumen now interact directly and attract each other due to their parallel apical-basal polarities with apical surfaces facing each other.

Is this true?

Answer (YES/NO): YES